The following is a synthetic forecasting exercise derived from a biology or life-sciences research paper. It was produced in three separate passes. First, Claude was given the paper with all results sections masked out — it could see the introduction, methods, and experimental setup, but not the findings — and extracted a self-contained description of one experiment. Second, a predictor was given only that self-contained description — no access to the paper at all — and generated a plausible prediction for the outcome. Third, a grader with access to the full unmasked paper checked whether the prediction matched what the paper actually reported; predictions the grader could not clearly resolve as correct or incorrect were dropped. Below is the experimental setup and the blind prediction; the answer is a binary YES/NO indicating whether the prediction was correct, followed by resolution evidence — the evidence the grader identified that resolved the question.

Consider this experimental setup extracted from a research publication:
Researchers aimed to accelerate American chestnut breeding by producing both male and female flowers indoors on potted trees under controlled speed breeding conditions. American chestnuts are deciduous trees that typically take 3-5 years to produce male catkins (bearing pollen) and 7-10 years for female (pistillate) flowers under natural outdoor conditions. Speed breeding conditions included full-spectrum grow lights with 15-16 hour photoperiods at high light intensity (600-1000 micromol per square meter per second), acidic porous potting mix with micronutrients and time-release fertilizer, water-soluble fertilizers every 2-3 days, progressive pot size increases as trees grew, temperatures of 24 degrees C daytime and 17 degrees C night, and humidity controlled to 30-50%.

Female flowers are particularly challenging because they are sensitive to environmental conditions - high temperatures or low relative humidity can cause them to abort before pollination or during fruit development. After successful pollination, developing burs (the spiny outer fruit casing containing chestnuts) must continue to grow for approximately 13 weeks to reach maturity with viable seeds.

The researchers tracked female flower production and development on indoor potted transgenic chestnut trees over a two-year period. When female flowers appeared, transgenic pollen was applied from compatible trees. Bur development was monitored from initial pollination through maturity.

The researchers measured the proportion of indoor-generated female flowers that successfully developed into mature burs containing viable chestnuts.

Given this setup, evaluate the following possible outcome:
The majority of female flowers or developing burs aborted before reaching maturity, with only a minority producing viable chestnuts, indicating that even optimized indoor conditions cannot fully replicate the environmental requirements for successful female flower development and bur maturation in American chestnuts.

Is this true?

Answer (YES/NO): NO